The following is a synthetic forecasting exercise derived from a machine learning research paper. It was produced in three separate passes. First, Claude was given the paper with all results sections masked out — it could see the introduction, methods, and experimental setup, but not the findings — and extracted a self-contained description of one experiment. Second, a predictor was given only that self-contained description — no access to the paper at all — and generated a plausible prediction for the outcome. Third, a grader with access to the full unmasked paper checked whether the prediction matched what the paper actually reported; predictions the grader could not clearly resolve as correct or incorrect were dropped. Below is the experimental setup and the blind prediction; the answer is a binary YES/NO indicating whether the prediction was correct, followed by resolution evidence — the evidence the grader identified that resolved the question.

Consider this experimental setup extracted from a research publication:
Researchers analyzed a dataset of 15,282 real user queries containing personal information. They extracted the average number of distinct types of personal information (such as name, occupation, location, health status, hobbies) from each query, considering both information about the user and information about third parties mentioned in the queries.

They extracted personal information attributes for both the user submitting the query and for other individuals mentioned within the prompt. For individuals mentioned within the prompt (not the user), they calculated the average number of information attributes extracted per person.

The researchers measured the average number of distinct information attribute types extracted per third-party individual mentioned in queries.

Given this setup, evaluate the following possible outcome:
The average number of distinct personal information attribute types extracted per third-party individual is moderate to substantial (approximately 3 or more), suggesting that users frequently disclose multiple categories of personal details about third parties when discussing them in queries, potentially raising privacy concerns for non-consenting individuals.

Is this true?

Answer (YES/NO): YES